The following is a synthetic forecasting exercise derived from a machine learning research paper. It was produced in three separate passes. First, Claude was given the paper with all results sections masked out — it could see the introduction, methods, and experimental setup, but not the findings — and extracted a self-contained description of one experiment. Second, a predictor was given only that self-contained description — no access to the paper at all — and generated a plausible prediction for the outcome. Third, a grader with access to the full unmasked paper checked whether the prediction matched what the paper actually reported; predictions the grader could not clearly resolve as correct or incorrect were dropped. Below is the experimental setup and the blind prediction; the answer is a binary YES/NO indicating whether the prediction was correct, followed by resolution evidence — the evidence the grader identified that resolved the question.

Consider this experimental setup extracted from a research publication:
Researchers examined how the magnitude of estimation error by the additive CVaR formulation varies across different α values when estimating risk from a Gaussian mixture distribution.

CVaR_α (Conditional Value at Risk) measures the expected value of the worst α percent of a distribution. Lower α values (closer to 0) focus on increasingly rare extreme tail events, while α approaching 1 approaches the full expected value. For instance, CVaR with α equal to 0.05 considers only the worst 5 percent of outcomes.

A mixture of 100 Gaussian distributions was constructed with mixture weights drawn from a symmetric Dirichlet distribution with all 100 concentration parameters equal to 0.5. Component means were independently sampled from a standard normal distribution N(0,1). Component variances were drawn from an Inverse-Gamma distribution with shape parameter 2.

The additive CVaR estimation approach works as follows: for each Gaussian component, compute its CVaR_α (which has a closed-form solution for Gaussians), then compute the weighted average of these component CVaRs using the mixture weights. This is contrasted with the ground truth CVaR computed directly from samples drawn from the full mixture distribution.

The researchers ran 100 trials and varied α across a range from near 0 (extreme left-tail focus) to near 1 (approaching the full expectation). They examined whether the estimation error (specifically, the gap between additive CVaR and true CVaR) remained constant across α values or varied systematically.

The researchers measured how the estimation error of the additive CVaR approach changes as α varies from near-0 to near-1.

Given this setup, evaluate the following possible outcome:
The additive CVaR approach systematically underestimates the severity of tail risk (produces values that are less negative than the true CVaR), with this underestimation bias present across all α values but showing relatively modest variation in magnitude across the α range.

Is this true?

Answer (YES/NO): NO